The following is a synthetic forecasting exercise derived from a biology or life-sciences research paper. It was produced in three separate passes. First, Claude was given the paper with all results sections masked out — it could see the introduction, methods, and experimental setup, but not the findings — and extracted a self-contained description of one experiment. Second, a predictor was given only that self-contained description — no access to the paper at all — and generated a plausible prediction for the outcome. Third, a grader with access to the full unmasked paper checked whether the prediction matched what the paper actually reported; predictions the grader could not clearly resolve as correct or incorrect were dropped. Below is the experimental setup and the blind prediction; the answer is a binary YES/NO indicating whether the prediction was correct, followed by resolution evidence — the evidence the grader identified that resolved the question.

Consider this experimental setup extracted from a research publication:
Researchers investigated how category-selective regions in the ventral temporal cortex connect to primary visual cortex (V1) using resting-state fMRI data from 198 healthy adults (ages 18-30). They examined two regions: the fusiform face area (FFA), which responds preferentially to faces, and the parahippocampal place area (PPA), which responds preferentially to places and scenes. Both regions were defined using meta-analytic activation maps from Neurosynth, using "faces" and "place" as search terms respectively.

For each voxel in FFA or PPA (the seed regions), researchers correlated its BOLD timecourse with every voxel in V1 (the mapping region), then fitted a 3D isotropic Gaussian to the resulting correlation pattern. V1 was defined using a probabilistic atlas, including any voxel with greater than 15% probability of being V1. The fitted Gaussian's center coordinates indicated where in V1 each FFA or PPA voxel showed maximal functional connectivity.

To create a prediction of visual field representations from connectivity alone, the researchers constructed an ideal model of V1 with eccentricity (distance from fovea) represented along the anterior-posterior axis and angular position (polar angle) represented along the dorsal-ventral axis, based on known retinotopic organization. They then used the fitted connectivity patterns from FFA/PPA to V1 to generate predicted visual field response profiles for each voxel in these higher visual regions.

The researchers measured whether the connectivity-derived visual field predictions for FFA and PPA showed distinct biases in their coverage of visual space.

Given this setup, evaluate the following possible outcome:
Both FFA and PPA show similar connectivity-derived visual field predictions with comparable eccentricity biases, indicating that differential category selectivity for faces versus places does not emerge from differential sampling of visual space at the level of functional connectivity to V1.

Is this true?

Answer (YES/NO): NO